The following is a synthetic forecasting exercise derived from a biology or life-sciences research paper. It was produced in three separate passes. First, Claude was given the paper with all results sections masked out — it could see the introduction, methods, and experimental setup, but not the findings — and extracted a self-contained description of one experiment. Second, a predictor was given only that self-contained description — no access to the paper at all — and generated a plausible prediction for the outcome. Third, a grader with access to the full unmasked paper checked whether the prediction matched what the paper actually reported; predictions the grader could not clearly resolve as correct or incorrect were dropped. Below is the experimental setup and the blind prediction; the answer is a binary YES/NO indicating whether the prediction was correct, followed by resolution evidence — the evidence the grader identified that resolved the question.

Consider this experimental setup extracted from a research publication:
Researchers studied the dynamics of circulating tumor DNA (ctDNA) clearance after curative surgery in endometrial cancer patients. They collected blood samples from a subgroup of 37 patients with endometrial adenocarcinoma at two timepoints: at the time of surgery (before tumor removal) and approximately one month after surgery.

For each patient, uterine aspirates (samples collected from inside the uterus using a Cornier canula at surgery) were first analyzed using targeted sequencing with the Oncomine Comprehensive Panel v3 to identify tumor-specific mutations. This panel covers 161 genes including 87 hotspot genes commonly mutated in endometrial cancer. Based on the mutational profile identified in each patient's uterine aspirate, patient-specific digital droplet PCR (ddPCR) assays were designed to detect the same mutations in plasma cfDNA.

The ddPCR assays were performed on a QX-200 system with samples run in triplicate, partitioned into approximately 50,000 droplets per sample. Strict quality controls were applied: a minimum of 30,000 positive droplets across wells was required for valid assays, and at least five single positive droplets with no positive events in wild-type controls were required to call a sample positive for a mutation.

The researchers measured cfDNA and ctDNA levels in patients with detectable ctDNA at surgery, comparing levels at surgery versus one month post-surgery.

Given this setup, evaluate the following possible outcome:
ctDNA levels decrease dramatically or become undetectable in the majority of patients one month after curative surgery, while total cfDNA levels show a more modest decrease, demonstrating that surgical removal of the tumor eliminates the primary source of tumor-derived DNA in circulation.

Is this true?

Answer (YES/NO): YES